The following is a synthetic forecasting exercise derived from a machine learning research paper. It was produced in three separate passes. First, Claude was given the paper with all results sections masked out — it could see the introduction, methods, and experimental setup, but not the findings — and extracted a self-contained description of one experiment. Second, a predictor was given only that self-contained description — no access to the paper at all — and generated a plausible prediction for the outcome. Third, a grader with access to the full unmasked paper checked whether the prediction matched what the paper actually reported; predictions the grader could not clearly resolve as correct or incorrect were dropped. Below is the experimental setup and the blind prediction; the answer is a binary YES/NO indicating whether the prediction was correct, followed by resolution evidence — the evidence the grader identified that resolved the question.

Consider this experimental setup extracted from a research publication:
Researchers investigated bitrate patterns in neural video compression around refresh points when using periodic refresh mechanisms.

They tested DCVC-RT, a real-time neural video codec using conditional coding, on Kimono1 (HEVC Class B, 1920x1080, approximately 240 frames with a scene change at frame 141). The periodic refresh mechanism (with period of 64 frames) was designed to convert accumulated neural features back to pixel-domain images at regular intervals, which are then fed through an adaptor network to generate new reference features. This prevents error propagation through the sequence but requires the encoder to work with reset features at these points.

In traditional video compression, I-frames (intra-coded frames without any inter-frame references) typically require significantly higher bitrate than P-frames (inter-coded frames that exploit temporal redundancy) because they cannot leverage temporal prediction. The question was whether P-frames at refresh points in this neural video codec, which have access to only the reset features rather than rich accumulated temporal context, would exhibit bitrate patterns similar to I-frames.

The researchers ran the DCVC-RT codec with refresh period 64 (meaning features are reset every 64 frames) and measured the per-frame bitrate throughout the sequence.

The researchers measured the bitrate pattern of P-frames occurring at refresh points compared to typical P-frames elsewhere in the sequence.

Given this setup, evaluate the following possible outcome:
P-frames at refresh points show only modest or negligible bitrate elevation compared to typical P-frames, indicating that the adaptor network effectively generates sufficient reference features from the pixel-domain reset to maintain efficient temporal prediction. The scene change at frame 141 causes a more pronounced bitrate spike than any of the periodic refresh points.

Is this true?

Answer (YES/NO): NO